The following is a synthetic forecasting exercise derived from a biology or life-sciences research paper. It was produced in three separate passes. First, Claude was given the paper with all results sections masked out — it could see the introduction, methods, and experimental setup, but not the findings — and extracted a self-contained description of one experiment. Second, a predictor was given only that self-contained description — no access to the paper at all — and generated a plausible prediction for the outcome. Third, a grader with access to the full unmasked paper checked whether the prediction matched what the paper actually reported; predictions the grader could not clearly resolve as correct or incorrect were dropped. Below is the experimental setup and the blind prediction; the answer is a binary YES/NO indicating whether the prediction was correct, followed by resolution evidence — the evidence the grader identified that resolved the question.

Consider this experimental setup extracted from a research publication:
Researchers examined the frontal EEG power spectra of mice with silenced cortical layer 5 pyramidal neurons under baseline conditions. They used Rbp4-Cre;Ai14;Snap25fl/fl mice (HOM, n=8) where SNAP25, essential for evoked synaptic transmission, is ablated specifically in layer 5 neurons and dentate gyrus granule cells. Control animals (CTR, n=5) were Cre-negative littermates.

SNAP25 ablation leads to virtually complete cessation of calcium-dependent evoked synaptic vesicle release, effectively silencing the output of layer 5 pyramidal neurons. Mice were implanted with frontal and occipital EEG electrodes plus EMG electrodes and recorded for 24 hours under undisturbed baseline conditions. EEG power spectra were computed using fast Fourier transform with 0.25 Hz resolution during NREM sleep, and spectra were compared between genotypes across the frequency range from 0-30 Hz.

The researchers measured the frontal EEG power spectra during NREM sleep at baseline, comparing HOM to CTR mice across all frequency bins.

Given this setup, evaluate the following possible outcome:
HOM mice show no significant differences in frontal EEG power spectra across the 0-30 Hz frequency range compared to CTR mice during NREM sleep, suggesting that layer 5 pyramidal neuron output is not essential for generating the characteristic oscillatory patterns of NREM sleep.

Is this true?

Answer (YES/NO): YES